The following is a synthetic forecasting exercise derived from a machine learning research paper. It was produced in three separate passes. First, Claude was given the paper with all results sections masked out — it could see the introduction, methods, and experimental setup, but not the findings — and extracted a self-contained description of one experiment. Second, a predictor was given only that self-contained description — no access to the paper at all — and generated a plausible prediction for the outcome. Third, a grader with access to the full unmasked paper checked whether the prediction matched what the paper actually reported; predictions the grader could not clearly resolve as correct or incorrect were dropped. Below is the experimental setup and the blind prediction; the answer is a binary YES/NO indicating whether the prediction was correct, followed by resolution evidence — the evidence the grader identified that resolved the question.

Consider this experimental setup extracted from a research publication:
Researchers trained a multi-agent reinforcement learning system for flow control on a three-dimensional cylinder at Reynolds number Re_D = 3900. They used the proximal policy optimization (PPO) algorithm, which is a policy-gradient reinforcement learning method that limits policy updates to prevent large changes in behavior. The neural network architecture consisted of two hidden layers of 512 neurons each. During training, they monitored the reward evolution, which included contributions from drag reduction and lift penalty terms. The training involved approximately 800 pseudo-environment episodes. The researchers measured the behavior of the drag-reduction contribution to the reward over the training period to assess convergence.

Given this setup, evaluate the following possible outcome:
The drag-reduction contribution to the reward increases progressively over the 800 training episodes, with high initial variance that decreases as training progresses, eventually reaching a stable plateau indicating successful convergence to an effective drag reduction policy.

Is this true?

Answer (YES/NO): NO